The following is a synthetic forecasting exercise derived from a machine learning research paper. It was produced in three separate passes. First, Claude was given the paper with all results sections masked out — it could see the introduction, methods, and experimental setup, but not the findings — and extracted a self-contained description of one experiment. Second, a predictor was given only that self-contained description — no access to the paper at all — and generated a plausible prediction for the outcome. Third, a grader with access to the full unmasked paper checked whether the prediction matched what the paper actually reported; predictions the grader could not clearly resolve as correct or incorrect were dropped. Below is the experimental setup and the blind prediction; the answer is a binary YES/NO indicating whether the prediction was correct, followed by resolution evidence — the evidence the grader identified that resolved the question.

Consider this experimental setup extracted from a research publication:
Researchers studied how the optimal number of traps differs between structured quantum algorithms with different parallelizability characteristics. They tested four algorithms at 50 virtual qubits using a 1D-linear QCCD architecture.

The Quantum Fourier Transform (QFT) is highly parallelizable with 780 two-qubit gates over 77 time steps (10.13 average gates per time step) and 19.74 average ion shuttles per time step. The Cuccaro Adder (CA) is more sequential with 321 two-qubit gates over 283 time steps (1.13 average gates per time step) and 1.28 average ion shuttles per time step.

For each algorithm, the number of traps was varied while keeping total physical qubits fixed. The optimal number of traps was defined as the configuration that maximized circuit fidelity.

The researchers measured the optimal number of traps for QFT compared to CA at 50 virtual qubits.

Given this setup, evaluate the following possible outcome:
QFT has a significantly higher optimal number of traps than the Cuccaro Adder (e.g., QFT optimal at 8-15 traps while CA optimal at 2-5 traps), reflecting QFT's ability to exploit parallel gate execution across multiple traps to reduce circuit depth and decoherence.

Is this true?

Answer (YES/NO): NO